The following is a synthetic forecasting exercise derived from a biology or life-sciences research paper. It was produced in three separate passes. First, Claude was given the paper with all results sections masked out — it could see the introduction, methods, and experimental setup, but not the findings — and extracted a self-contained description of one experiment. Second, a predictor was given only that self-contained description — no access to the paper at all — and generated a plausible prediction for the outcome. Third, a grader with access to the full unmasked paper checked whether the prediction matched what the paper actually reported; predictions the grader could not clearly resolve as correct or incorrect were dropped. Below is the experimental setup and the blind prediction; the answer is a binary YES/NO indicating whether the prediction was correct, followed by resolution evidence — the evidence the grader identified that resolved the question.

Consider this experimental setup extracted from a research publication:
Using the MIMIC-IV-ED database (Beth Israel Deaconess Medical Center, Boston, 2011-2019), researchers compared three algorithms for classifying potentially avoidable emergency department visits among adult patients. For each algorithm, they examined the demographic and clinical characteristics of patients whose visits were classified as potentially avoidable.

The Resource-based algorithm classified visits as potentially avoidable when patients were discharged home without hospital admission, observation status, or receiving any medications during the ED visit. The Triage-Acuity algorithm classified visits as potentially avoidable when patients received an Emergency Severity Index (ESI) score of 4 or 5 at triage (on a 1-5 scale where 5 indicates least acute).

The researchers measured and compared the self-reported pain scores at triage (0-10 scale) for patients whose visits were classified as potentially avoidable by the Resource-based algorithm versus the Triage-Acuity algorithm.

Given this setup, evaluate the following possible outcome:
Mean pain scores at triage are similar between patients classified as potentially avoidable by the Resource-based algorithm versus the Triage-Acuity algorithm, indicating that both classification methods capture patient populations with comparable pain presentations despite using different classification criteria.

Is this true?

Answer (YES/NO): NO